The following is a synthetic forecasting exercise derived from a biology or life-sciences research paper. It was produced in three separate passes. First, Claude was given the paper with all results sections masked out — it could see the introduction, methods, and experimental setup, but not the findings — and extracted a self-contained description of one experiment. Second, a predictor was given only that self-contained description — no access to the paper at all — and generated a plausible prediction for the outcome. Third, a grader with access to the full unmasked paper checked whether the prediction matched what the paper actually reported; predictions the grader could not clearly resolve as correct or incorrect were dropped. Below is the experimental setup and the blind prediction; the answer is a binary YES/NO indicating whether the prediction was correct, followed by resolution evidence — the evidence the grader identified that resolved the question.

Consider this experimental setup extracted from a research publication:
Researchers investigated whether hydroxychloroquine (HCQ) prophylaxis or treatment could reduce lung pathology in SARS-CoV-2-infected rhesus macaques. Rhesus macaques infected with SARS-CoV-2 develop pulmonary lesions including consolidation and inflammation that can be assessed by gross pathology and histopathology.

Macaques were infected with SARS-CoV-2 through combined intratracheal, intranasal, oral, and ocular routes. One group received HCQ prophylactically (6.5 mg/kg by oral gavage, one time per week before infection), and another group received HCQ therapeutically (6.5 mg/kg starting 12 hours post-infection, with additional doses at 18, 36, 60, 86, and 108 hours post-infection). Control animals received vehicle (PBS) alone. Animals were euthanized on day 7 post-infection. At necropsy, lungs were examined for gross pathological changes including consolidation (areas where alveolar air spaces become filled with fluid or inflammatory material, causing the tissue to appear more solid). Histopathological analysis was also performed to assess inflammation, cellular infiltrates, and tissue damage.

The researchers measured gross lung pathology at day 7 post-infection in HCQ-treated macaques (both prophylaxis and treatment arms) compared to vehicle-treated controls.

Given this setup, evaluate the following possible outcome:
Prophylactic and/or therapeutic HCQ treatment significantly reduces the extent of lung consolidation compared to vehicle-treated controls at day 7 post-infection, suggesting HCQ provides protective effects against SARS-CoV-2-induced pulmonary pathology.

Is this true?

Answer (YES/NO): NO